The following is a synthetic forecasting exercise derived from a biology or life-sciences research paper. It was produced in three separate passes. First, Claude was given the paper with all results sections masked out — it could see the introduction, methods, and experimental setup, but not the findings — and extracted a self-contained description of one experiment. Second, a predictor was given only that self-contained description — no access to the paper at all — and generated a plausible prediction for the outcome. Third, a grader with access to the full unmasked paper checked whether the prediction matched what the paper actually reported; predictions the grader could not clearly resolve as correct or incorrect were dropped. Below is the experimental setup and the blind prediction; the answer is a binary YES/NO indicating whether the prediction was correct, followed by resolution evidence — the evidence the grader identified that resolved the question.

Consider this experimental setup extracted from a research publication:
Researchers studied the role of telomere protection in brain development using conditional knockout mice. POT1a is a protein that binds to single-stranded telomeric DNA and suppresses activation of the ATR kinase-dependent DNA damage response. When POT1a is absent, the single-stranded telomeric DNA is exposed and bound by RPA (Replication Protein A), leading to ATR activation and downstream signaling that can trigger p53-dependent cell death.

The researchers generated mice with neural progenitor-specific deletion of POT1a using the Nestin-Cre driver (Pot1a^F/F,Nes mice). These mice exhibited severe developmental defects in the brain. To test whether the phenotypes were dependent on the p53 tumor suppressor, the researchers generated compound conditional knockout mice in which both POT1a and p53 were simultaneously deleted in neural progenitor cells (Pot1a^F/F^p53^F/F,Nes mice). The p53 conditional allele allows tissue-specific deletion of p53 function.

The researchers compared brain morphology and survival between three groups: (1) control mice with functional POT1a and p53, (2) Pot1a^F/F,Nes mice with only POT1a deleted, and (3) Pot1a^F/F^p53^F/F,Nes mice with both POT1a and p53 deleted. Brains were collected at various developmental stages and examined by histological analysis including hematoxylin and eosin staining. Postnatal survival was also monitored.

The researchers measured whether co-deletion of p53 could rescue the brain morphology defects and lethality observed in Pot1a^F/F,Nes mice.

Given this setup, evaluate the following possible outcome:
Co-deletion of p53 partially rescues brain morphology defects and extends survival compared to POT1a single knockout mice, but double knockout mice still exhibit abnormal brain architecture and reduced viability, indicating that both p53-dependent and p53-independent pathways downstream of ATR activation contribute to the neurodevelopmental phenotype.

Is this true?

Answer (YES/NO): NO